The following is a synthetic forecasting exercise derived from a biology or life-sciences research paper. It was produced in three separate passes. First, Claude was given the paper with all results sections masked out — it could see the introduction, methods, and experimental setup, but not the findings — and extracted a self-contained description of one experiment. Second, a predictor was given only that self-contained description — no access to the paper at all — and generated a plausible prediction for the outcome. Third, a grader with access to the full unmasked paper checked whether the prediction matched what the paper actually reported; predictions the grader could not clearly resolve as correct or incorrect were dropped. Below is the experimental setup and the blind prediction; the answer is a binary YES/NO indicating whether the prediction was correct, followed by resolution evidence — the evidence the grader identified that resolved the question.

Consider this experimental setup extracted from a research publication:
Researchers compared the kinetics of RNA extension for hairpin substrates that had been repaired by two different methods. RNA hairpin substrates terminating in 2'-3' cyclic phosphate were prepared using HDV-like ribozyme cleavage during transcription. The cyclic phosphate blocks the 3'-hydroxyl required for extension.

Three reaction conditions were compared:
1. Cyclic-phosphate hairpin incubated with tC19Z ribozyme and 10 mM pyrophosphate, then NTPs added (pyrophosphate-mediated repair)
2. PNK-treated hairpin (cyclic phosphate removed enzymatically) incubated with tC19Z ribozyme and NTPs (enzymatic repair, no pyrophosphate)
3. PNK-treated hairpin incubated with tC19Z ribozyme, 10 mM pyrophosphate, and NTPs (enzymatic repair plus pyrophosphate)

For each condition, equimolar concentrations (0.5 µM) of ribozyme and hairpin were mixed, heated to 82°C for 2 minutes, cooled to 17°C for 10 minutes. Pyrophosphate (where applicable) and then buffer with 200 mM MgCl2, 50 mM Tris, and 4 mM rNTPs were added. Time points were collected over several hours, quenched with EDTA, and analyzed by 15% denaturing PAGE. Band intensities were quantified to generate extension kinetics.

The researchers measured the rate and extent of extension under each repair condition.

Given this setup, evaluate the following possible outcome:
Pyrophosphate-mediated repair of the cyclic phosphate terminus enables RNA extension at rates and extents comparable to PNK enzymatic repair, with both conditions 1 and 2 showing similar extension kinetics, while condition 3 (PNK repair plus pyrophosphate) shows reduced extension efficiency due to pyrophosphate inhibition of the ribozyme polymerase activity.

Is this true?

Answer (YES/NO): NO